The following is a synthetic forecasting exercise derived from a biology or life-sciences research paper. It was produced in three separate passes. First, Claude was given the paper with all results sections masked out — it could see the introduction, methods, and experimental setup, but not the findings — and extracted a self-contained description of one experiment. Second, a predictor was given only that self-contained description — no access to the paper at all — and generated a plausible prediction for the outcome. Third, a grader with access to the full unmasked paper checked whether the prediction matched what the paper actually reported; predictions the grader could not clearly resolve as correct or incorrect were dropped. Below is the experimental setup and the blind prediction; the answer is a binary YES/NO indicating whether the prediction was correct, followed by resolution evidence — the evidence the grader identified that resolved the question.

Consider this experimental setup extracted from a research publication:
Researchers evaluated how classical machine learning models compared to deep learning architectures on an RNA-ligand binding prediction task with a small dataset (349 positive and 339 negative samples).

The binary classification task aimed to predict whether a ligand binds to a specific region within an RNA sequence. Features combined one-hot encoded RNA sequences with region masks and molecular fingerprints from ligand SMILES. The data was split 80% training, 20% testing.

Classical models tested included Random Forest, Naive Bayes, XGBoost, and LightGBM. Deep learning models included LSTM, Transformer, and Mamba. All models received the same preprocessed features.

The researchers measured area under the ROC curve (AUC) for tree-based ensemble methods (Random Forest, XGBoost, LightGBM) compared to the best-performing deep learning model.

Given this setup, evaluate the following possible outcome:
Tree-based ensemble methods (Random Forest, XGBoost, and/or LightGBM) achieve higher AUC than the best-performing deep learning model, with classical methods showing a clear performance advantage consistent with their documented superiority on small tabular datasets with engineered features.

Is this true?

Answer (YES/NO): NO